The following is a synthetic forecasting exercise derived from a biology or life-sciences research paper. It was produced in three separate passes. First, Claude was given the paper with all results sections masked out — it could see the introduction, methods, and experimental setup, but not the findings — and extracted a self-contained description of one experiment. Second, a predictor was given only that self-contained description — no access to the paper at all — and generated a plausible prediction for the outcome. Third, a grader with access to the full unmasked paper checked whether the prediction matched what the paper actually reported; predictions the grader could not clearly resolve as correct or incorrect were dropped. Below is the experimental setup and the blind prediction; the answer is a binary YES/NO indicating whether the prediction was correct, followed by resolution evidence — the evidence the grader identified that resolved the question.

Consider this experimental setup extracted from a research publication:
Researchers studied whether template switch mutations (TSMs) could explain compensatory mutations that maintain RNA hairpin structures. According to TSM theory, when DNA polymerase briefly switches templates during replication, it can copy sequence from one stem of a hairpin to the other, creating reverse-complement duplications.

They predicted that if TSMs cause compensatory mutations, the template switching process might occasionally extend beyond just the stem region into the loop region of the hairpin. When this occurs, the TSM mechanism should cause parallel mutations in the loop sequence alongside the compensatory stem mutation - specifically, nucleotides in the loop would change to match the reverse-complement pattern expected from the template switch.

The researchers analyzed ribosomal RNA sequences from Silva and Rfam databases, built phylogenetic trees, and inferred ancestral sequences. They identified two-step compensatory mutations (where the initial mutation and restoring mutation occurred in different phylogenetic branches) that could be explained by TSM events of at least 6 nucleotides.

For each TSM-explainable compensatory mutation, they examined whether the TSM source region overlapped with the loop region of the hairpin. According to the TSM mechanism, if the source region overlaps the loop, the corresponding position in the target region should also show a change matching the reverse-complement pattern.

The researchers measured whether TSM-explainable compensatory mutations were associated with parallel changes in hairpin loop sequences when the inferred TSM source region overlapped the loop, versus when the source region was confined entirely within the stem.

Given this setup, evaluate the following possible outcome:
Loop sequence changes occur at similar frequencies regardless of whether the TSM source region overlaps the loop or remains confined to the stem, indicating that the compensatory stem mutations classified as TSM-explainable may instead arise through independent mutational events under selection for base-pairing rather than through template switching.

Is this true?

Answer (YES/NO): NO